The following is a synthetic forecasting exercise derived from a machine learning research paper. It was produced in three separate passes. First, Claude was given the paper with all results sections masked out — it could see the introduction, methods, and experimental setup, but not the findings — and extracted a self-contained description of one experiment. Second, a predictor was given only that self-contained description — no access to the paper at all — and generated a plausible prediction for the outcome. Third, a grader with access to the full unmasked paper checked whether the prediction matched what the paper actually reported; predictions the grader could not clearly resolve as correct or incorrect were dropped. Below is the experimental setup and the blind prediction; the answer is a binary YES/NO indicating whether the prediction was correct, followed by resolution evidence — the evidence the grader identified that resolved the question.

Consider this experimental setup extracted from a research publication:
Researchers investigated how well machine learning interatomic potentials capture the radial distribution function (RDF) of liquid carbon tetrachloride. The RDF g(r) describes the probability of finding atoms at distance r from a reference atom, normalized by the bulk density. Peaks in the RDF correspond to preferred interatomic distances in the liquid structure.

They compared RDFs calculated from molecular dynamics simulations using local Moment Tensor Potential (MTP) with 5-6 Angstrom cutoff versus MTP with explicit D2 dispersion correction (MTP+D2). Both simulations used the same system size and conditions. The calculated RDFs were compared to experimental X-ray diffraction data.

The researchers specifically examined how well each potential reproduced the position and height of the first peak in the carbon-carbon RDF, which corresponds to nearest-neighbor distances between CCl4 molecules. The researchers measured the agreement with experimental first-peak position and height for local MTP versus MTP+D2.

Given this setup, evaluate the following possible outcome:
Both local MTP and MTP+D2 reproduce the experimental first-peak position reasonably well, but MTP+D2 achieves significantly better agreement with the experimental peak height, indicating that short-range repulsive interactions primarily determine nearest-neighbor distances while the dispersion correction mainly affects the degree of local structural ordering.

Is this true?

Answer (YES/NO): NO